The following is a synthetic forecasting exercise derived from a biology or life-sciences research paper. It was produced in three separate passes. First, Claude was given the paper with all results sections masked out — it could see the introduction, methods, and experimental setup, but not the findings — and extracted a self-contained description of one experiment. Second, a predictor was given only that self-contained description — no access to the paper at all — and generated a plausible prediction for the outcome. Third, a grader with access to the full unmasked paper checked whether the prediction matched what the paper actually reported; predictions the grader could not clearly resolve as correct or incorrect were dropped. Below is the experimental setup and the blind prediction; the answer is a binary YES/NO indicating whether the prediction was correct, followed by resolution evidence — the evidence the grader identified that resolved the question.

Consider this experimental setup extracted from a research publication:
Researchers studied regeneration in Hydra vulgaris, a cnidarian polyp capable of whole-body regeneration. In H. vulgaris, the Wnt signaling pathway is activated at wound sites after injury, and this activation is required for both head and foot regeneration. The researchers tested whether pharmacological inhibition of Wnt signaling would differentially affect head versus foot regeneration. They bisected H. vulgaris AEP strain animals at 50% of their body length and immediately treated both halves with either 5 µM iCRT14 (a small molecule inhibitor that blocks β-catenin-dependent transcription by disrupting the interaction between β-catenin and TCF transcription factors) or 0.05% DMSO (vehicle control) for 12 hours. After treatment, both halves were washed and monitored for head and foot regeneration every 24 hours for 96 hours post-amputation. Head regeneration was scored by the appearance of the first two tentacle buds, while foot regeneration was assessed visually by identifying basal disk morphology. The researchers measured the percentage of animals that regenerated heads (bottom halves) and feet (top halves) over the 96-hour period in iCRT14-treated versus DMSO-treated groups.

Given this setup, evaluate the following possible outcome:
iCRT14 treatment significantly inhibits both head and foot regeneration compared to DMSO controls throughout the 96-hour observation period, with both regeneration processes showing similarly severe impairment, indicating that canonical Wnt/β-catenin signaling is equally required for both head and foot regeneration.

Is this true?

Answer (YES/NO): NO